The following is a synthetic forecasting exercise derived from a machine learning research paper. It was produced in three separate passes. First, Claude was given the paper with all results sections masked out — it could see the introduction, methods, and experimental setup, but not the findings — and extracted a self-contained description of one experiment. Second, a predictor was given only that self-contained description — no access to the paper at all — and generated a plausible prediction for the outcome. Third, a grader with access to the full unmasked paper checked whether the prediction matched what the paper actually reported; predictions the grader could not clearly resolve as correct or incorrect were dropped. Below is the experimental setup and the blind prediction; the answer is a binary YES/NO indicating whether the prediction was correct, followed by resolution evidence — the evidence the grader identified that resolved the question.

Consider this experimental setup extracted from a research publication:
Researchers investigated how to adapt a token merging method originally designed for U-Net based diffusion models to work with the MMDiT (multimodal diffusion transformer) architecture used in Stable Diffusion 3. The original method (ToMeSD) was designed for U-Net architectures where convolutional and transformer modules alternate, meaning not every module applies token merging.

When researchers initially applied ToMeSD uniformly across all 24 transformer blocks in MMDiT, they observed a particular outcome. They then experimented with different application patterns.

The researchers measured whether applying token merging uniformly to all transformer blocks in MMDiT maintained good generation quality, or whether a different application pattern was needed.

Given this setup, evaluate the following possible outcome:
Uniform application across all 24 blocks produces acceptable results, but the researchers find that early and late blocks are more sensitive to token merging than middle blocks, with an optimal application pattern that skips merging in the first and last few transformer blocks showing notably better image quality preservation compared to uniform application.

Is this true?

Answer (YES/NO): NO